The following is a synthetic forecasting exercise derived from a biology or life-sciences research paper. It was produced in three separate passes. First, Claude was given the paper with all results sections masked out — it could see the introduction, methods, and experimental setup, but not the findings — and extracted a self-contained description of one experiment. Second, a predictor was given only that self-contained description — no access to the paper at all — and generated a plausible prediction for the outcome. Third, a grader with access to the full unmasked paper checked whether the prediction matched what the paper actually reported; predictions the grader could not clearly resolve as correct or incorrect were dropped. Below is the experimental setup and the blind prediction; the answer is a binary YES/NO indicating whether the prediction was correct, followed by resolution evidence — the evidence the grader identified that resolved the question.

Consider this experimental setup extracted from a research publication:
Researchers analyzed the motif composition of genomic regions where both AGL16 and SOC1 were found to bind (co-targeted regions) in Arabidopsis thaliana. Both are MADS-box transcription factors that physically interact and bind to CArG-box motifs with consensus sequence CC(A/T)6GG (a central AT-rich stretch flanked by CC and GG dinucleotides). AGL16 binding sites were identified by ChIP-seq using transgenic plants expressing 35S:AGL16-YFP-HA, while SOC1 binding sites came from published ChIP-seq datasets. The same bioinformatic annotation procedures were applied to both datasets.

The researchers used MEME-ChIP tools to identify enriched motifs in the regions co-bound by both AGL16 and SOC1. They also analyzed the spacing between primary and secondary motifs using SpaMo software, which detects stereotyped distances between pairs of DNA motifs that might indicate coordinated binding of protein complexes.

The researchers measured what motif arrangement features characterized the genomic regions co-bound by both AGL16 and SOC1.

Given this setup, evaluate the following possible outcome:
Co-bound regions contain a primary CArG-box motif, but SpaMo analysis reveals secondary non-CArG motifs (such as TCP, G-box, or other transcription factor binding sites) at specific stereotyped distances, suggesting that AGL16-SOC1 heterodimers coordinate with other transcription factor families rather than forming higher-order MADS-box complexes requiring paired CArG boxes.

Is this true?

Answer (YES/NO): NO